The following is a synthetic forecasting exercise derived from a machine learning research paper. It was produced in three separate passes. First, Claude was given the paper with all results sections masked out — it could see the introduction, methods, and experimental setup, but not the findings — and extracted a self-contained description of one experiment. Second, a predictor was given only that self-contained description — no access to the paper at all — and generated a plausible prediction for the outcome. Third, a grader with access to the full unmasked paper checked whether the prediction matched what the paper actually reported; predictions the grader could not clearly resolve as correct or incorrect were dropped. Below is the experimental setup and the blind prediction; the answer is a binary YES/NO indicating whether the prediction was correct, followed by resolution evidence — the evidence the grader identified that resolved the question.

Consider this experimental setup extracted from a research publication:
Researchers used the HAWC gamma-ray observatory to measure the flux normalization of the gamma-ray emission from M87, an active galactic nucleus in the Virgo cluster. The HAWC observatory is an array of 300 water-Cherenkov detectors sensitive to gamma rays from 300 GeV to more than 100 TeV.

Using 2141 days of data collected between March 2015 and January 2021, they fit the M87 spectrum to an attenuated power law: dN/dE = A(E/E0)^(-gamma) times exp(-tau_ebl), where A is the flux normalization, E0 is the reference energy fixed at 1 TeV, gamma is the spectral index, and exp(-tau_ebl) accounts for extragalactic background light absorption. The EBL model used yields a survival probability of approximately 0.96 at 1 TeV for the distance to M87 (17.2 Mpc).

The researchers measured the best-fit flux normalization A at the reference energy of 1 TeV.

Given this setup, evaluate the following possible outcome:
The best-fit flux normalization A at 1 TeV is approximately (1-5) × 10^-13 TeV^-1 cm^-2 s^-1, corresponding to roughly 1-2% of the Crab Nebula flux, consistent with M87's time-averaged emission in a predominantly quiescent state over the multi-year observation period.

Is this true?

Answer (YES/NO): YES